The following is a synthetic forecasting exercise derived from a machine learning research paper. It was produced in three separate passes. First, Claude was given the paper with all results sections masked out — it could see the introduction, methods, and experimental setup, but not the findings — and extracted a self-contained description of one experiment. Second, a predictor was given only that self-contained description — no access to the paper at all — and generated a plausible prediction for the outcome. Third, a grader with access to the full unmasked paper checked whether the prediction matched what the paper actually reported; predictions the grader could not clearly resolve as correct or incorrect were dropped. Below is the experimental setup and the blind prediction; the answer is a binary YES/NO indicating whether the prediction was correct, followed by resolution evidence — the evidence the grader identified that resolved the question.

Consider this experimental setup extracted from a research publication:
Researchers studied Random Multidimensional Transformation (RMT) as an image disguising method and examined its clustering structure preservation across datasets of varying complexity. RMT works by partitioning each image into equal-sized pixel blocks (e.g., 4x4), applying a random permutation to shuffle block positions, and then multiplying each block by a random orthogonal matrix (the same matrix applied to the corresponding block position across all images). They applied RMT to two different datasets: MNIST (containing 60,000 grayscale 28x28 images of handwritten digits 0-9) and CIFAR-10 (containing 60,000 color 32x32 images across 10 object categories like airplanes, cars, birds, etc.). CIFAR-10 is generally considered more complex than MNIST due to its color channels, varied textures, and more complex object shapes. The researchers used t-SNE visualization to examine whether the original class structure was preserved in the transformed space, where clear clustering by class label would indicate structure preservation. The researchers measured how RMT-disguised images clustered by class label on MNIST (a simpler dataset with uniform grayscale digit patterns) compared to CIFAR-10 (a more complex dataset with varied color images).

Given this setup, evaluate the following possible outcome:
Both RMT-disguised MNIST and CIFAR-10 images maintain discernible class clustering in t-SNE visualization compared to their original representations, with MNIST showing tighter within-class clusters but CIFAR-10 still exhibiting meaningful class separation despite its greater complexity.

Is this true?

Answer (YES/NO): NO